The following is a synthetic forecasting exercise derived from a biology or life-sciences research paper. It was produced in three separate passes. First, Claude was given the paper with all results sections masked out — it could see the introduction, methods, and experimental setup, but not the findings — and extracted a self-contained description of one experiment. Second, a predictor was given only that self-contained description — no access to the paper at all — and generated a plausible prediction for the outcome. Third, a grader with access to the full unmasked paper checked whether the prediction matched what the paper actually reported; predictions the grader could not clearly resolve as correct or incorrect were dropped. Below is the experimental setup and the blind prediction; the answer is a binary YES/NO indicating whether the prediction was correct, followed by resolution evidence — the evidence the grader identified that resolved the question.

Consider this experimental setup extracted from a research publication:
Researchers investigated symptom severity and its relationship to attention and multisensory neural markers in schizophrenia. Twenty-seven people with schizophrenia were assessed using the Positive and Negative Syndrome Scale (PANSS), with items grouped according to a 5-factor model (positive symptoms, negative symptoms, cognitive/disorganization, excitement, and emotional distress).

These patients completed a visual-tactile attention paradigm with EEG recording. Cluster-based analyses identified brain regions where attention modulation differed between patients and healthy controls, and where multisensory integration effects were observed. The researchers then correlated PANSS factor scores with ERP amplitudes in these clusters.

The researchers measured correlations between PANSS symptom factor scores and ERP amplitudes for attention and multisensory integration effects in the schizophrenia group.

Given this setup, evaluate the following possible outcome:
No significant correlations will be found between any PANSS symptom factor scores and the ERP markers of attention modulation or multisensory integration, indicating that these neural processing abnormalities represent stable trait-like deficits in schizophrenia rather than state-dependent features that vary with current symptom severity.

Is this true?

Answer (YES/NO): YES